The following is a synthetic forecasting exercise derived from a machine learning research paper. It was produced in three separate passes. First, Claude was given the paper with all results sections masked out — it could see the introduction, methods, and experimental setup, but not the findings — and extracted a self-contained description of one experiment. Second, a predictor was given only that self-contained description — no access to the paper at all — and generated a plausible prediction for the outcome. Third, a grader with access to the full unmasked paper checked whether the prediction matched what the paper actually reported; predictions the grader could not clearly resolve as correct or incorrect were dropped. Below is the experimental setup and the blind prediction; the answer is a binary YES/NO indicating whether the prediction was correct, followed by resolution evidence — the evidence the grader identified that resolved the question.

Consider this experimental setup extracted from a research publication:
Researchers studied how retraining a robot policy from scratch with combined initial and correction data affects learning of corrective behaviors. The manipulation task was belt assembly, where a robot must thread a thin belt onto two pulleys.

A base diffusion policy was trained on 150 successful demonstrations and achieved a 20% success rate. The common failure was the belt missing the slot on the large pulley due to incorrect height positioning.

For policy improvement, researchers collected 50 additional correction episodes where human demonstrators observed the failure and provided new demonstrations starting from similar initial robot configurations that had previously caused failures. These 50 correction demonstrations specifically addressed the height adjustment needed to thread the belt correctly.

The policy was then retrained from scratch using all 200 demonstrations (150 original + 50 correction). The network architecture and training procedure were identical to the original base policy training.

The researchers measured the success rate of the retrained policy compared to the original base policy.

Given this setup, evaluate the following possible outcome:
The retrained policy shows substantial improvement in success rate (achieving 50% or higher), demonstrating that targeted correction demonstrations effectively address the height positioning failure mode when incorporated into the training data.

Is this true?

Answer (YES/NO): NO